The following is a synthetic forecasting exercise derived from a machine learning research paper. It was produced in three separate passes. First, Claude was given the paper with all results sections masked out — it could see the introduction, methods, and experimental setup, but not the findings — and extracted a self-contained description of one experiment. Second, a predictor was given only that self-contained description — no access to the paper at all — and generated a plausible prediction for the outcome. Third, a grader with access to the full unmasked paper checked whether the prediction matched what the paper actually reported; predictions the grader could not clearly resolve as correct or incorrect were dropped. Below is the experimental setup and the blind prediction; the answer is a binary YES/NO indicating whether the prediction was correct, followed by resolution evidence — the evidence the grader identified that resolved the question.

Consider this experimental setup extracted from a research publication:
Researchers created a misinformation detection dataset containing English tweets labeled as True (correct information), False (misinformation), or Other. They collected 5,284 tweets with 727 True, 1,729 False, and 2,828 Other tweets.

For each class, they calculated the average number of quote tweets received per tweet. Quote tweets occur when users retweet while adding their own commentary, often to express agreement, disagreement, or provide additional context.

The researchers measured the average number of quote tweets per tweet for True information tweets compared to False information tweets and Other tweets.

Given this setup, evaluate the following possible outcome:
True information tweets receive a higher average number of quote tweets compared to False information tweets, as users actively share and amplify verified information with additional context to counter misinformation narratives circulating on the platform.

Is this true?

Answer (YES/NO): YES